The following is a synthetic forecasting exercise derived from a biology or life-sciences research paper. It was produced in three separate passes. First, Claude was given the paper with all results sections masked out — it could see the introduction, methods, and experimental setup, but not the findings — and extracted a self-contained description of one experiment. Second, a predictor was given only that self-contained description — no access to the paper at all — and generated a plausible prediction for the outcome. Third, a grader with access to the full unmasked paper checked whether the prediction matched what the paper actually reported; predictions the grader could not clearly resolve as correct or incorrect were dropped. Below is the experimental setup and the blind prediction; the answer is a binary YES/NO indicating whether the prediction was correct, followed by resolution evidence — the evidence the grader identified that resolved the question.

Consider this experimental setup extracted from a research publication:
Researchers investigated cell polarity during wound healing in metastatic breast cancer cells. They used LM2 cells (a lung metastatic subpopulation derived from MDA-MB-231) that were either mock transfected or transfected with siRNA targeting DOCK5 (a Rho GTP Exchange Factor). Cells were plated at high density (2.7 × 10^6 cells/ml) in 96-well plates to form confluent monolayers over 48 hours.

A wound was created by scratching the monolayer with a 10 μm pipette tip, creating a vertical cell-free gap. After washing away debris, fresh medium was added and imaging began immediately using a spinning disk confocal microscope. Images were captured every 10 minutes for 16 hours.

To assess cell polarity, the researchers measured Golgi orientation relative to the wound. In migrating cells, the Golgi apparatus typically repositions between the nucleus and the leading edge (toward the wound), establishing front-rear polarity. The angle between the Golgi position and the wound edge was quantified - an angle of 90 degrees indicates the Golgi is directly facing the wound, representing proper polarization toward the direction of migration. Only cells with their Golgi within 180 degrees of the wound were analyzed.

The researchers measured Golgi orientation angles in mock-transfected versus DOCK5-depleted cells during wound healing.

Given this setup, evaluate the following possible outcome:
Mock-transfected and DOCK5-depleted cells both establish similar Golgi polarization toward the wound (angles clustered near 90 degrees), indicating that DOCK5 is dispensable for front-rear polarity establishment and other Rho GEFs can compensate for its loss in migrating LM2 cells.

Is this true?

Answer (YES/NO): NO